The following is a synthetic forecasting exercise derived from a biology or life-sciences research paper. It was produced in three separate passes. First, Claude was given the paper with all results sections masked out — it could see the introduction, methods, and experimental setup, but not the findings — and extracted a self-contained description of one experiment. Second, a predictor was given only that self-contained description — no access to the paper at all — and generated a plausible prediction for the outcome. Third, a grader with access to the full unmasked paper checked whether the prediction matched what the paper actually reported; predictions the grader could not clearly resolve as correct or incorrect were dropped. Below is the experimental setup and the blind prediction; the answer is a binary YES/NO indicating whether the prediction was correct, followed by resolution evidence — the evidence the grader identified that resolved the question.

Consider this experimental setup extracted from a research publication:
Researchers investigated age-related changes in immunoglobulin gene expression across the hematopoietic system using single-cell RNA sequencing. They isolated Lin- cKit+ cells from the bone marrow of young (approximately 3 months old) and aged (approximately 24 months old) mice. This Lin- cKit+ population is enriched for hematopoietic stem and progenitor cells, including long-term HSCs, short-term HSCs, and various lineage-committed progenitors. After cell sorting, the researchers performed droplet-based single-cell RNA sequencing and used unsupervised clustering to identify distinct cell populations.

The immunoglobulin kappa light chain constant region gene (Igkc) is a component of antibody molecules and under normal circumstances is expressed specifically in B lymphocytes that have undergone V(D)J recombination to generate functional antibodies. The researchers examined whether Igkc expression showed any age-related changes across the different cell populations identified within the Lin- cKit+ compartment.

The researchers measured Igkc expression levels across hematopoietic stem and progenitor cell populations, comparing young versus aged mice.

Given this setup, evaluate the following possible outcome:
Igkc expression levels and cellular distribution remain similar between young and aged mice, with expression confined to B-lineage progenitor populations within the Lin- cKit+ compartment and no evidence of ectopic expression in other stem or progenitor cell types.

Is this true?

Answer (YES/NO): NO